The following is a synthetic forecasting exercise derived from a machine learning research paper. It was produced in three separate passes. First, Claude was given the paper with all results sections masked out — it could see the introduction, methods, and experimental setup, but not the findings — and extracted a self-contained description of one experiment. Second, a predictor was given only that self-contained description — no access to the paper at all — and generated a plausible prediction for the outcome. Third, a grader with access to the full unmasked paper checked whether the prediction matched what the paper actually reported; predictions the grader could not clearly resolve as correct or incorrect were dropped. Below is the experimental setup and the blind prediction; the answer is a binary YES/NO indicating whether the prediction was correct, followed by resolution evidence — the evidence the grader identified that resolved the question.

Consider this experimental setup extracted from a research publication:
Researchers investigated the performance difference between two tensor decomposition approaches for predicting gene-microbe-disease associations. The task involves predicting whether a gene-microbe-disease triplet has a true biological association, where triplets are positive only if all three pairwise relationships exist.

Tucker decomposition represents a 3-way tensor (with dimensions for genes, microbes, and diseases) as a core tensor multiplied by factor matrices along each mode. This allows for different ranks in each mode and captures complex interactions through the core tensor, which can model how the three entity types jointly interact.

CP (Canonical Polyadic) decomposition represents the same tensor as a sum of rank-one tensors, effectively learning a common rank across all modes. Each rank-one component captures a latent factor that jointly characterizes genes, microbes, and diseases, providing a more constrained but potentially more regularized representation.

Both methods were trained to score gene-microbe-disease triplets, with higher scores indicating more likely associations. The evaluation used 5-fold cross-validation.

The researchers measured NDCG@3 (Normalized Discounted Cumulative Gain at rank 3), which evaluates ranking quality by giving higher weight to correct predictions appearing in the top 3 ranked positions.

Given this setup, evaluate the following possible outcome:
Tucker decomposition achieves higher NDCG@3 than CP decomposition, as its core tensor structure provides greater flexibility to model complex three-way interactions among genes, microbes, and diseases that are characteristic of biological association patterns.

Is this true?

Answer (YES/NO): NO